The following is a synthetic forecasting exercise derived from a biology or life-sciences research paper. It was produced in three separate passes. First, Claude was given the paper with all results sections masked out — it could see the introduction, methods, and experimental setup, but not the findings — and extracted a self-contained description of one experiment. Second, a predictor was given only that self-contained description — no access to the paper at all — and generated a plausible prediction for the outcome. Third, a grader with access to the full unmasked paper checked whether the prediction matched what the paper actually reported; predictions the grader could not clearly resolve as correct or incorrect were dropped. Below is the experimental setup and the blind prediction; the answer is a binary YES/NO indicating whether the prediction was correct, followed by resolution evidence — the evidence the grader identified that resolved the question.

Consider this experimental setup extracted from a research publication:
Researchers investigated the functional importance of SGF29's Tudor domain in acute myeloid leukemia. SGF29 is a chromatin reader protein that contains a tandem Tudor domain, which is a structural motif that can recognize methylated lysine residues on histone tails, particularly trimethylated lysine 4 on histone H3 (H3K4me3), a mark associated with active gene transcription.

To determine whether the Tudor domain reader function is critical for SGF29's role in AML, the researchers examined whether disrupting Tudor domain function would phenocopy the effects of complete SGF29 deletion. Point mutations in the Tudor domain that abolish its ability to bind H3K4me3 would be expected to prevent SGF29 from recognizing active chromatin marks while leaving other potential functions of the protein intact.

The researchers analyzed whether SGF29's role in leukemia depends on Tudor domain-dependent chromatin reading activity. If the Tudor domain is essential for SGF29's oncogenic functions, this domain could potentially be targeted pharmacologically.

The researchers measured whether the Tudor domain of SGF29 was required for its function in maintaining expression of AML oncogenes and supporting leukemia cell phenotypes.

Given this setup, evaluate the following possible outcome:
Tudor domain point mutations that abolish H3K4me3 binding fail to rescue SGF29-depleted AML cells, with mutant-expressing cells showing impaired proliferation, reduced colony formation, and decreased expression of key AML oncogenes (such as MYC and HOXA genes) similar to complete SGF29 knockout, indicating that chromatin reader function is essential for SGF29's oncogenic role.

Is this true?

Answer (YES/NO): YES